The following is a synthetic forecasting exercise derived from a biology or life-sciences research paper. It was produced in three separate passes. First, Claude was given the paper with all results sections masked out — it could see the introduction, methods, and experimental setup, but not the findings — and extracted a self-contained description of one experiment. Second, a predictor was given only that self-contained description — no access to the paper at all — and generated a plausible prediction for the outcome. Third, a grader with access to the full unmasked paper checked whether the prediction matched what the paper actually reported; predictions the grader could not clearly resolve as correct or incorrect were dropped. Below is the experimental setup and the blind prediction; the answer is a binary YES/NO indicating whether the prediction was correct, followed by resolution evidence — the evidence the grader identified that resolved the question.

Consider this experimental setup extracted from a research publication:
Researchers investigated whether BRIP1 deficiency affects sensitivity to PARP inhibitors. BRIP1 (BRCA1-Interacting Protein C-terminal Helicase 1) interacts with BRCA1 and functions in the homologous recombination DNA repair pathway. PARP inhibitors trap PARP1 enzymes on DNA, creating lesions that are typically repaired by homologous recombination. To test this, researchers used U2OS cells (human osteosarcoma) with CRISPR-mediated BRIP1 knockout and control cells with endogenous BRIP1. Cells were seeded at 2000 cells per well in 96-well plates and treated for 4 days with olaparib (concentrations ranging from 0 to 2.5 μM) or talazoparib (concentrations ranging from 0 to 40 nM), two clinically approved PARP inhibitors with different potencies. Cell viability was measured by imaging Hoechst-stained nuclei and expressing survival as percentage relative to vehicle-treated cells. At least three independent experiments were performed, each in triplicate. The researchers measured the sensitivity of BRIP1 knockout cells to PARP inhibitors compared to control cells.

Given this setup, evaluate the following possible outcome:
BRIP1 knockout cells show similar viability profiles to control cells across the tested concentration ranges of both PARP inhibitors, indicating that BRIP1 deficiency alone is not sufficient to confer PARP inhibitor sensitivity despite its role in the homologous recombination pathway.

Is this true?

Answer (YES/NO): YES